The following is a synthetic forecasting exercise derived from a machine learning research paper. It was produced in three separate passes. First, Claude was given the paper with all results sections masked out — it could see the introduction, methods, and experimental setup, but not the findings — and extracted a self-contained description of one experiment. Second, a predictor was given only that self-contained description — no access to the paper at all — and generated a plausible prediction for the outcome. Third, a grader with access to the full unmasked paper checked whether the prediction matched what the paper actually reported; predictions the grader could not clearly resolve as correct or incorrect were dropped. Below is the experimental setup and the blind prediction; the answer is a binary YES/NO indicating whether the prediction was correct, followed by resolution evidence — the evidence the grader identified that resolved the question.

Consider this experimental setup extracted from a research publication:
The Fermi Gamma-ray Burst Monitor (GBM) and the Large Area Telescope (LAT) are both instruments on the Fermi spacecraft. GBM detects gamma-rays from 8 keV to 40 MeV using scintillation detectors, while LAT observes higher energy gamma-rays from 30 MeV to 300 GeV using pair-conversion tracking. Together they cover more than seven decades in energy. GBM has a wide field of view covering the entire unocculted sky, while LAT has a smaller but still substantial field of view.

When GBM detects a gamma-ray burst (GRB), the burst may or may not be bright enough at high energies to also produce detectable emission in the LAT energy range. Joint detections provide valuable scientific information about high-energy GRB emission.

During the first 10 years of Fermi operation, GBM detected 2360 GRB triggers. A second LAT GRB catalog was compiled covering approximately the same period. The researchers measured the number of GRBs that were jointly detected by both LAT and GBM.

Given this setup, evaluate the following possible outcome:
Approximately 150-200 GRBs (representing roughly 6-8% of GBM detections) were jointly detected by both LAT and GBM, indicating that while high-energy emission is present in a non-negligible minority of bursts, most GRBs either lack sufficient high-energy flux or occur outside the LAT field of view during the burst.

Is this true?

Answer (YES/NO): YES